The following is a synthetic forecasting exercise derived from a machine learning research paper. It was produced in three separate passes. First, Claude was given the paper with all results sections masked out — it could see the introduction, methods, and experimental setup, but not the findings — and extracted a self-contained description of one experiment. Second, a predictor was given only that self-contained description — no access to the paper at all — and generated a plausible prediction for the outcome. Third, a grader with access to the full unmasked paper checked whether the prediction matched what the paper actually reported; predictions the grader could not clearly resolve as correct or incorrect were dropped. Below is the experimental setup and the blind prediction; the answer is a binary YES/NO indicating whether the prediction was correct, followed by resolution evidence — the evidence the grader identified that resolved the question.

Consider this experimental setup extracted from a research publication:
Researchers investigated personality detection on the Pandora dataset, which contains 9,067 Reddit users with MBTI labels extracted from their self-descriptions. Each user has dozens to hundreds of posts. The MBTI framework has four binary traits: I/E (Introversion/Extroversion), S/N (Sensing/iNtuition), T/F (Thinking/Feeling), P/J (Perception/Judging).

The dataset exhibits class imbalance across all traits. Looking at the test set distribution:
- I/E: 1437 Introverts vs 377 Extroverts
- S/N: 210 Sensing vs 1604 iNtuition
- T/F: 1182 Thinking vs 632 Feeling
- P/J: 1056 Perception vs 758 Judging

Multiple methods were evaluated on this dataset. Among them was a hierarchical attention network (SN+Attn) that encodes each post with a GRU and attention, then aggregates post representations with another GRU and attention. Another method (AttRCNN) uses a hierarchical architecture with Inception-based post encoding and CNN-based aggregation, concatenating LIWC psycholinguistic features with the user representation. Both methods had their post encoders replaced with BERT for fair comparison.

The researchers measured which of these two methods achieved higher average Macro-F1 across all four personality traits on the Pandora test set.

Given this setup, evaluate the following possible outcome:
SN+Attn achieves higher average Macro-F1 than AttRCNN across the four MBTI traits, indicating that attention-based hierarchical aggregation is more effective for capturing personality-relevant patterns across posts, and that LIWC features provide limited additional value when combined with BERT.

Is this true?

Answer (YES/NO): YES